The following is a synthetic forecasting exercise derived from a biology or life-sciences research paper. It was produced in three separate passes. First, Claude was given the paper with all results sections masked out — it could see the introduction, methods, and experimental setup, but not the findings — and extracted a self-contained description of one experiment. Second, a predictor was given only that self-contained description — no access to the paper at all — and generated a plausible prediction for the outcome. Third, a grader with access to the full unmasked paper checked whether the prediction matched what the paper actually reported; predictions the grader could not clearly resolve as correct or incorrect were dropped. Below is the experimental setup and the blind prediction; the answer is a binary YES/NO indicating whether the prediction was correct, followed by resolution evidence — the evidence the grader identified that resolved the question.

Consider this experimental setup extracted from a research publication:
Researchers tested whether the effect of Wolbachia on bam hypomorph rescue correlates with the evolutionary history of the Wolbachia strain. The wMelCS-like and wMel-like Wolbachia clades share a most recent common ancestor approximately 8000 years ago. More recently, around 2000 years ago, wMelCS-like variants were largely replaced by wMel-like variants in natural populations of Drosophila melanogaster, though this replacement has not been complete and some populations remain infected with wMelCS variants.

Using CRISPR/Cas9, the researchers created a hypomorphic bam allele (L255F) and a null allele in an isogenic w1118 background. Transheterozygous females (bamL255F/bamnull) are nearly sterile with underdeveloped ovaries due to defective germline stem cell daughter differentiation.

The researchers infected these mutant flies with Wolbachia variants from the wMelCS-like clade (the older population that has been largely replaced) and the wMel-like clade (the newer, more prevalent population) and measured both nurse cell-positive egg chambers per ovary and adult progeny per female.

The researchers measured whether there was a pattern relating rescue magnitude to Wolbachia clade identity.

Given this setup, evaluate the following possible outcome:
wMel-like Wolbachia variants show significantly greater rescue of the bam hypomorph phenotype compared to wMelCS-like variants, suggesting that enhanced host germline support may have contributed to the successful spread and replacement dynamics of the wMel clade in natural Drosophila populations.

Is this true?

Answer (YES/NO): NO